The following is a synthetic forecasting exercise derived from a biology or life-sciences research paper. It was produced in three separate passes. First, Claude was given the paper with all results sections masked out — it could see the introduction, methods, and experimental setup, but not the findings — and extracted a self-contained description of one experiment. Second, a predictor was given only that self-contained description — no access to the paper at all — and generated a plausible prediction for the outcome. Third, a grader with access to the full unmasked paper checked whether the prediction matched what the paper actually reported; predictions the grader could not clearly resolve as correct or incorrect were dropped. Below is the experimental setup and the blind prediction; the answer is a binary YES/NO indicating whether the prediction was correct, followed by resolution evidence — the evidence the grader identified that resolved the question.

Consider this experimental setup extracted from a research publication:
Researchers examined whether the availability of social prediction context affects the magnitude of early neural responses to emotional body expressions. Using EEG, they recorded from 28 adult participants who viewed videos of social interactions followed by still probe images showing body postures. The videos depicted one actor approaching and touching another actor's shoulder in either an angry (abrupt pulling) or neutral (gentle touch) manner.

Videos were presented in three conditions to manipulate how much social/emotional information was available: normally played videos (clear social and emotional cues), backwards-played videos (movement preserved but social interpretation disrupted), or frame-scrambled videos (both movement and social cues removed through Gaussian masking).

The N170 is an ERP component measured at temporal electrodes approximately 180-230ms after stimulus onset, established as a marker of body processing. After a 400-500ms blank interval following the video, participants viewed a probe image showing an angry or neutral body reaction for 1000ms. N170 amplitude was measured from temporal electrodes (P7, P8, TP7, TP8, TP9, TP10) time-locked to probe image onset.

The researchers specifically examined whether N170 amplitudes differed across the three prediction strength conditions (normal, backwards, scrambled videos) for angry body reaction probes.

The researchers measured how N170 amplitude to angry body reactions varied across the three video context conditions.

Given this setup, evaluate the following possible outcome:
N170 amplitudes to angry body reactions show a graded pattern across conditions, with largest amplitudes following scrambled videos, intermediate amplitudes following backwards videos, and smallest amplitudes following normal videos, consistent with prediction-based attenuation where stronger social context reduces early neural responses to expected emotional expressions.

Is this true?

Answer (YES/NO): NO